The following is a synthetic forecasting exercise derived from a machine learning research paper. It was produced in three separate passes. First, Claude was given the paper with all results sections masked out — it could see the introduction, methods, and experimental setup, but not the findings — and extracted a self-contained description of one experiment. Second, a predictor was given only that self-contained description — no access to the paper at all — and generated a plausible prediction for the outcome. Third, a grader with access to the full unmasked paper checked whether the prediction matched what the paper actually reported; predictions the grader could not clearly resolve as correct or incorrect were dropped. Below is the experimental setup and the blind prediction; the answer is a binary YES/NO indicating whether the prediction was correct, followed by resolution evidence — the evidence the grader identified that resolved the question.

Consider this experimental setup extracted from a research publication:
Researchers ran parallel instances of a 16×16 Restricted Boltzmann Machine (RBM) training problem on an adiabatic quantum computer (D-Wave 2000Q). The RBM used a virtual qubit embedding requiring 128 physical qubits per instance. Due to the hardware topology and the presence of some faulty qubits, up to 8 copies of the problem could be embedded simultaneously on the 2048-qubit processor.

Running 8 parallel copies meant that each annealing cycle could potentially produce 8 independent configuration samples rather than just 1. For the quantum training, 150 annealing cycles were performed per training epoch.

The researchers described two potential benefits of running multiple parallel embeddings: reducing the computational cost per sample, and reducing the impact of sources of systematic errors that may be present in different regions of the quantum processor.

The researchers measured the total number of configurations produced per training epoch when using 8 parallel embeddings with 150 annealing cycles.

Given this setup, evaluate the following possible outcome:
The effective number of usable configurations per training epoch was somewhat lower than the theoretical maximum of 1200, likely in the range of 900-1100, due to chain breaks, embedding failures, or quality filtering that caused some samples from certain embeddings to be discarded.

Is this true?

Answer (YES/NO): NO